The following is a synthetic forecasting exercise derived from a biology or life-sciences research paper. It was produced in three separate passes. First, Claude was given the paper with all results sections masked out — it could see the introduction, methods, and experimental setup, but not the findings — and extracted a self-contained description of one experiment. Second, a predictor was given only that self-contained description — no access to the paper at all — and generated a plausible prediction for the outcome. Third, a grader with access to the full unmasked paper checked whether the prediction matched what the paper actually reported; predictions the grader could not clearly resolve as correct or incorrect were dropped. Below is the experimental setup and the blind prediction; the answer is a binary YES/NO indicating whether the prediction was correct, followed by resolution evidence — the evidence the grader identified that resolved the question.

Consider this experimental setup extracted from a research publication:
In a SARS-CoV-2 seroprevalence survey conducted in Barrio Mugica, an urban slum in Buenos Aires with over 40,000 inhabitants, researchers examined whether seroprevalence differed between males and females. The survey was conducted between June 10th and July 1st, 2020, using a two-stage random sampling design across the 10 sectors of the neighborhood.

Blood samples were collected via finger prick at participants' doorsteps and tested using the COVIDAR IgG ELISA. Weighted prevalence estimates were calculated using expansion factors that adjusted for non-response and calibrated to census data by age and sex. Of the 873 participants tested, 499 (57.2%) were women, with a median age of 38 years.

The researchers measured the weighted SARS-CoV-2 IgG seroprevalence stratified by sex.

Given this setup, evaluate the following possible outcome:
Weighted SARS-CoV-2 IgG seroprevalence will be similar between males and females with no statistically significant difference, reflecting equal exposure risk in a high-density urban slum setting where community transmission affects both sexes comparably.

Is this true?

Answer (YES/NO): YES